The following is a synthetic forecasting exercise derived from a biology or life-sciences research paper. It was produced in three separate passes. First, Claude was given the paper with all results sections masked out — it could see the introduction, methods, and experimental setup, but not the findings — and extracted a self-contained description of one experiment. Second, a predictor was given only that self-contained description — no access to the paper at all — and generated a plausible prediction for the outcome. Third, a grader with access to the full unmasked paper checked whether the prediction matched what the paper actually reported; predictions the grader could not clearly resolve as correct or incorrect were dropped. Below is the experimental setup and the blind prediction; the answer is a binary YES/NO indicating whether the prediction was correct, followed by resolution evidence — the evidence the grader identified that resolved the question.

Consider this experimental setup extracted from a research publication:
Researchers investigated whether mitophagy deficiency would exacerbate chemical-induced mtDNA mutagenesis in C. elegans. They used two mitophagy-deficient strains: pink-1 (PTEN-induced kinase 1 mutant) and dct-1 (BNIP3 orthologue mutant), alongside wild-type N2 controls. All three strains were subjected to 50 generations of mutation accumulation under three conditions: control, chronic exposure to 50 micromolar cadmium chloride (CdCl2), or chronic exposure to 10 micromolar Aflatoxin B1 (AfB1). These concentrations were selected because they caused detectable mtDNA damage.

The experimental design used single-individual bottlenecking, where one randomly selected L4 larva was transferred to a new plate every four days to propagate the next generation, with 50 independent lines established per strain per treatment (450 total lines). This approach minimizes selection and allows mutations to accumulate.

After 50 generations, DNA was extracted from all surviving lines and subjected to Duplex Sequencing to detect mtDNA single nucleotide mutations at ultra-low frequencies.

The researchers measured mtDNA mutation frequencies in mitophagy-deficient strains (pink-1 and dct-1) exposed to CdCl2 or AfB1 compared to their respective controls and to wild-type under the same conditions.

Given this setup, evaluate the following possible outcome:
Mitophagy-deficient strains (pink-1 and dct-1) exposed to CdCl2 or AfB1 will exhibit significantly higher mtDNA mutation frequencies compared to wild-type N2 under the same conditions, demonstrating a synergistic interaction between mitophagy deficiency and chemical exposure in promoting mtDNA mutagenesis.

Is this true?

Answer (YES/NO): NO